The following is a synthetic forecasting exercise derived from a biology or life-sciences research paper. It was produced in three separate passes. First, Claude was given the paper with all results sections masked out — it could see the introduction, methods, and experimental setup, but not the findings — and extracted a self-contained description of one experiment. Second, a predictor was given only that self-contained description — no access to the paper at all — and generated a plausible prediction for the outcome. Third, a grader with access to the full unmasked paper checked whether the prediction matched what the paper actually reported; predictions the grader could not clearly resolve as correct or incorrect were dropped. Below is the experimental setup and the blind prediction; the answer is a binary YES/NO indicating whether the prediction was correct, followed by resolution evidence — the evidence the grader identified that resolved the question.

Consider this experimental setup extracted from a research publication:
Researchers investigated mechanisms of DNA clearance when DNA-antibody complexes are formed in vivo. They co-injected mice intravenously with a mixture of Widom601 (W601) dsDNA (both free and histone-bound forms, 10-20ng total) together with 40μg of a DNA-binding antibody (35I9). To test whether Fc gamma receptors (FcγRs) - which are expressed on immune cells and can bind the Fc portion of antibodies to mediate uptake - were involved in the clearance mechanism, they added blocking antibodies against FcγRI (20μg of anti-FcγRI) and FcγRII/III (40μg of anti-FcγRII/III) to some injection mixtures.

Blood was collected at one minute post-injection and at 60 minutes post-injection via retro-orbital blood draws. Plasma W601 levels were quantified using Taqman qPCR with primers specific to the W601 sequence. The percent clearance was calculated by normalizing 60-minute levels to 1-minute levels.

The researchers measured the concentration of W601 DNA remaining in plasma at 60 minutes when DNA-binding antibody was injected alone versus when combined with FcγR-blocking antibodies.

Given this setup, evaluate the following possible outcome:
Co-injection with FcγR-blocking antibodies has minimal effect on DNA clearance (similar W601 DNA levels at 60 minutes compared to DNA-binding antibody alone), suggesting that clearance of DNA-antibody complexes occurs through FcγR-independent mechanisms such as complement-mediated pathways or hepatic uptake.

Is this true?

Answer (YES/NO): NO